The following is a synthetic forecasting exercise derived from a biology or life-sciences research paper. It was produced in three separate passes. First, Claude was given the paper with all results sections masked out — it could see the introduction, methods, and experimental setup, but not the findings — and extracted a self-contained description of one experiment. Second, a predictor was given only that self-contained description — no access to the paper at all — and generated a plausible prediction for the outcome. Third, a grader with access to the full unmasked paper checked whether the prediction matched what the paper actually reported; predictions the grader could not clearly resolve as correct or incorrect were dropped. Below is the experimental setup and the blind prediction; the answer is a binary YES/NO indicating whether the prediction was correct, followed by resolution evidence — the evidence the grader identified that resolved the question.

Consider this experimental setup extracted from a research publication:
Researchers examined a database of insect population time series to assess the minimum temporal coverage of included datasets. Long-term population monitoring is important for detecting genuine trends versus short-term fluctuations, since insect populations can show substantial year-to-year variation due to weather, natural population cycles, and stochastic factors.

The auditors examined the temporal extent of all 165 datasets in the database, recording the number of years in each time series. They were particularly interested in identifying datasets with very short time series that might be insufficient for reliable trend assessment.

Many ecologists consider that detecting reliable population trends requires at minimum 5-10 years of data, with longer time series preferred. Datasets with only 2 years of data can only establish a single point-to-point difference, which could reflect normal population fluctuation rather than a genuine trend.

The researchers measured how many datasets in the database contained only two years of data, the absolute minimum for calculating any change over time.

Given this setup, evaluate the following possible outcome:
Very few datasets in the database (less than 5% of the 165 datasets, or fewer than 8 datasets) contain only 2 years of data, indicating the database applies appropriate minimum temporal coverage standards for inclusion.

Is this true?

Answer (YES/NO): NO